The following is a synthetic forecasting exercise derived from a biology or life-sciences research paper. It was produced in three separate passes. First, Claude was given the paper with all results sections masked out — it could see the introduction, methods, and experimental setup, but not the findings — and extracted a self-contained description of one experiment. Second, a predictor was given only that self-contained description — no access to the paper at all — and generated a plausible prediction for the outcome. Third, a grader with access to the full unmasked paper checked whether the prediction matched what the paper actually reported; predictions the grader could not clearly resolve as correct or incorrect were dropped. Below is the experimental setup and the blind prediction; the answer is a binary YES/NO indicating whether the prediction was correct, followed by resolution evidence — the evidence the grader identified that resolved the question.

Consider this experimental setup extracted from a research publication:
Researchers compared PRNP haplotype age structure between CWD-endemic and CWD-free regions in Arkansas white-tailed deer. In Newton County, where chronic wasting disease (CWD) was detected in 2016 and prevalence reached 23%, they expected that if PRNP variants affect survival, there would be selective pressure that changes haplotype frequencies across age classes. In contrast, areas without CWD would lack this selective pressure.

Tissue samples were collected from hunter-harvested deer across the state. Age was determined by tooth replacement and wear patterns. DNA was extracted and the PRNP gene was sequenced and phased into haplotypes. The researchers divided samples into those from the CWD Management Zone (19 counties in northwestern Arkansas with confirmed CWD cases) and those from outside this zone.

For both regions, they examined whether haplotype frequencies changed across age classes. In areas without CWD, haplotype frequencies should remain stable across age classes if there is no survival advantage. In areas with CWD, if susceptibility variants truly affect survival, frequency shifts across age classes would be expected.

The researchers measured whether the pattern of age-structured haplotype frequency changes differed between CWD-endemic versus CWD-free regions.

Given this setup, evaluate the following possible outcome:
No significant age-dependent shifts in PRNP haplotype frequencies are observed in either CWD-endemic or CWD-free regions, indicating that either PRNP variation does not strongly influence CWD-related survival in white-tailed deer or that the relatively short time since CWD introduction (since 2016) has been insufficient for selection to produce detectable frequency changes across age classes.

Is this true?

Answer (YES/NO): NO